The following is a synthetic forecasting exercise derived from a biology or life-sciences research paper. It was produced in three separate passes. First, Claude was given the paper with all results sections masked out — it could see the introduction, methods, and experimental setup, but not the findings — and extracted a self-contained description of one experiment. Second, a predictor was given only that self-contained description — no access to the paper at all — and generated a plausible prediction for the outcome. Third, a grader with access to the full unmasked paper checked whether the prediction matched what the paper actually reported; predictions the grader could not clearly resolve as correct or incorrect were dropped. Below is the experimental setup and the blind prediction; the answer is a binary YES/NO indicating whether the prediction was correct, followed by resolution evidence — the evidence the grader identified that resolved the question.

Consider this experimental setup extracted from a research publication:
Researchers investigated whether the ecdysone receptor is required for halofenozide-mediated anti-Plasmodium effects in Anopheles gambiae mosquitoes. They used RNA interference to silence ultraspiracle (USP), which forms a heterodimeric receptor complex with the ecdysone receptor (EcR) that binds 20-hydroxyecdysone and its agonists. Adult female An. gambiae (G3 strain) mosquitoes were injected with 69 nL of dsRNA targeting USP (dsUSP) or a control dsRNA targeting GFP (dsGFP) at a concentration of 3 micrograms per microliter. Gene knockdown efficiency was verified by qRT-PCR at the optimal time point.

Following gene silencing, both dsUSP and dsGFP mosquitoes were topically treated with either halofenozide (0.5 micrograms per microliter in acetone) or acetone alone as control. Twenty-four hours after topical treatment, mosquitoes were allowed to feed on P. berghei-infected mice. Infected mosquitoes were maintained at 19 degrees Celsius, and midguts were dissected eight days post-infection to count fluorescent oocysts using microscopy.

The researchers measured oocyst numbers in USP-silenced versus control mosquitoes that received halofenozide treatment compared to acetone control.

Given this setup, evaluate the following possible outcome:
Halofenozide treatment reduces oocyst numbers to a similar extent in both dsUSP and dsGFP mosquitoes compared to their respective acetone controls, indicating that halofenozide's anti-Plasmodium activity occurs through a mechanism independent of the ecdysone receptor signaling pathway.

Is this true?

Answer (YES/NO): NO